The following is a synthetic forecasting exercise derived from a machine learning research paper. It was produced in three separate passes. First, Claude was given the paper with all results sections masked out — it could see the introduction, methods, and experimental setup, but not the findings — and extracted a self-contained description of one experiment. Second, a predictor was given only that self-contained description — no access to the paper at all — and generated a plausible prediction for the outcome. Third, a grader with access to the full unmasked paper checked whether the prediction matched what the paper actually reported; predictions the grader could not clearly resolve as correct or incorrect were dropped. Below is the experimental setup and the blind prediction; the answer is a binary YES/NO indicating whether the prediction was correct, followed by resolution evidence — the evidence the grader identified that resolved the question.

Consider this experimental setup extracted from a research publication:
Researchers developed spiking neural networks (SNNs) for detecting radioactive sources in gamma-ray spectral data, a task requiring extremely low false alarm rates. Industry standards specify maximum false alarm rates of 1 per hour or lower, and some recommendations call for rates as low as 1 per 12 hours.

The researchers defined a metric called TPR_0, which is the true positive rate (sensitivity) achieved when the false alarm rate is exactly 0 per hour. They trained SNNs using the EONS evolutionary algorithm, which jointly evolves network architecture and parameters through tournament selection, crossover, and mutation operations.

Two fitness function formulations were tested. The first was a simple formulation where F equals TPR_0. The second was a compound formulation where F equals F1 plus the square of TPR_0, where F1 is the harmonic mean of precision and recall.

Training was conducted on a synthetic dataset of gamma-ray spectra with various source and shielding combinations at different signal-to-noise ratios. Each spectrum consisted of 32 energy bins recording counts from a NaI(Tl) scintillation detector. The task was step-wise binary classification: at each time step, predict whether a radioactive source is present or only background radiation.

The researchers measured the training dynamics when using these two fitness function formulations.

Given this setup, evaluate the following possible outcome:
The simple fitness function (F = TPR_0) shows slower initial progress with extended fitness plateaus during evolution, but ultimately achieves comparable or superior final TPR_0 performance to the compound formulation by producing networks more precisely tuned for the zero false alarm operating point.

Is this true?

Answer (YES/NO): NO